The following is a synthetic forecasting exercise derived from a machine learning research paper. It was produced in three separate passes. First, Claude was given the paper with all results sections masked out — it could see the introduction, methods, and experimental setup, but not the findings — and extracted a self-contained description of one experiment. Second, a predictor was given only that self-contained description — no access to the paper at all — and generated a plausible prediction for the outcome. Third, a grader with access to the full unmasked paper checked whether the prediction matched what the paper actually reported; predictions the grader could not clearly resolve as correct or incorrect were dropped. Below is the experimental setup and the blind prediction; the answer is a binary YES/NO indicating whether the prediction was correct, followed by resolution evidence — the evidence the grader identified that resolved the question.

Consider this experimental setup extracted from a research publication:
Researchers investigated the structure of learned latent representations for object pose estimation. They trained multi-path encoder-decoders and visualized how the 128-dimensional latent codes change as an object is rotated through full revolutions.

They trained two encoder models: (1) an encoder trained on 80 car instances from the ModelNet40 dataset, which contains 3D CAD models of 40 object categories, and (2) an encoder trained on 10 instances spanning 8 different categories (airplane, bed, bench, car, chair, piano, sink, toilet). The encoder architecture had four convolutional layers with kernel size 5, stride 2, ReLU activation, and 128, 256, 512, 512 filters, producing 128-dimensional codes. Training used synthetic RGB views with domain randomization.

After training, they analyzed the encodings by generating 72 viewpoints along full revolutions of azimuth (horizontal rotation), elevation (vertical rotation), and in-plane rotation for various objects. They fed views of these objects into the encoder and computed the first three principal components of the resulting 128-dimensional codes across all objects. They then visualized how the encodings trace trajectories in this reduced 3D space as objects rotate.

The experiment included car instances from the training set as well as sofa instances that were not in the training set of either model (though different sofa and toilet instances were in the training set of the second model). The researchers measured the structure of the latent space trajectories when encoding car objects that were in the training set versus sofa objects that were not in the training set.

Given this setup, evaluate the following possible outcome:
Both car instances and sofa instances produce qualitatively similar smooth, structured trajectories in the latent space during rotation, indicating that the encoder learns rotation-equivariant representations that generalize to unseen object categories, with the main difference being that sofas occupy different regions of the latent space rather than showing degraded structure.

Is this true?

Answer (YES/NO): YES